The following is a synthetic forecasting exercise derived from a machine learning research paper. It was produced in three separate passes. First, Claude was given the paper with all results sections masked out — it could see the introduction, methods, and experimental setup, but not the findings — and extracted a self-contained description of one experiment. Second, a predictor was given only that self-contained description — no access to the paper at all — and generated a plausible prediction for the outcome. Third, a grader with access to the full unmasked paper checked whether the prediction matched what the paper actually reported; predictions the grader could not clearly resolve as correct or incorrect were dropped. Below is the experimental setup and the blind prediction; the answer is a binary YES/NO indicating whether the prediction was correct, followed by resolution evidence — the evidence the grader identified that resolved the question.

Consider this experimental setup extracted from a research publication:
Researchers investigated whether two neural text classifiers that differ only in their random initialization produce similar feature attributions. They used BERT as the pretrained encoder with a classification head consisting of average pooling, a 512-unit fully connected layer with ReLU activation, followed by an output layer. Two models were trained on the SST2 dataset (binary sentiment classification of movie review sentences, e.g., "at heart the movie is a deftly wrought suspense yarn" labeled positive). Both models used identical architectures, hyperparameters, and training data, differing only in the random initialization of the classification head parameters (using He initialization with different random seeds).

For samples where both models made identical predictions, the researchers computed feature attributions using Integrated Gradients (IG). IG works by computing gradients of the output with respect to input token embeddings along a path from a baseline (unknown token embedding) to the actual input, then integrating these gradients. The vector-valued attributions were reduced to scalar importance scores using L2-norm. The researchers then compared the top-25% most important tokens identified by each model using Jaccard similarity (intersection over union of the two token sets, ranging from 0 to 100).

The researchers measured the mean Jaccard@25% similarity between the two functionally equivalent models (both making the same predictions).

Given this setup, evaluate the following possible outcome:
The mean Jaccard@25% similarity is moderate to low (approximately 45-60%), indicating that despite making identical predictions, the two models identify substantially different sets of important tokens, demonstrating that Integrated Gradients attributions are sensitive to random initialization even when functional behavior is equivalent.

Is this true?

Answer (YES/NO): YES